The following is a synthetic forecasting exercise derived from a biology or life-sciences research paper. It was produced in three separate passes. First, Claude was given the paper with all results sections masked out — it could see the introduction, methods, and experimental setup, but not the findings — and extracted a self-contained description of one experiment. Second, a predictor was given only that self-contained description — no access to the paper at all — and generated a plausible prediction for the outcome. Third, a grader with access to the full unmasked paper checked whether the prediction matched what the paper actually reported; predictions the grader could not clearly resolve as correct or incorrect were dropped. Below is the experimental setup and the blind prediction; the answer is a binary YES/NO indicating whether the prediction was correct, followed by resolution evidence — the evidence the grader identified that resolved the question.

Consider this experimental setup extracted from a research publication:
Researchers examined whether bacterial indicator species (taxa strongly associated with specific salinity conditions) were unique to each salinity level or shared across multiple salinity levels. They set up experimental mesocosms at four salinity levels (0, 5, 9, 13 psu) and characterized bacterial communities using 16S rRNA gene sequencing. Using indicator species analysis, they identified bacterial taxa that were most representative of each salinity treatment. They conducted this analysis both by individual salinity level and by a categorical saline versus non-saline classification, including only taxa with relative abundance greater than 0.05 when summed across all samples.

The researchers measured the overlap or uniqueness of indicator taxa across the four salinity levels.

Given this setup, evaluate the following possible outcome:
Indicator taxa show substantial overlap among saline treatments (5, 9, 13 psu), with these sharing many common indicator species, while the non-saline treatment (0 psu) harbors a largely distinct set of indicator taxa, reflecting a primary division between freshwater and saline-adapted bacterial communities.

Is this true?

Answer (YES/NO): YES